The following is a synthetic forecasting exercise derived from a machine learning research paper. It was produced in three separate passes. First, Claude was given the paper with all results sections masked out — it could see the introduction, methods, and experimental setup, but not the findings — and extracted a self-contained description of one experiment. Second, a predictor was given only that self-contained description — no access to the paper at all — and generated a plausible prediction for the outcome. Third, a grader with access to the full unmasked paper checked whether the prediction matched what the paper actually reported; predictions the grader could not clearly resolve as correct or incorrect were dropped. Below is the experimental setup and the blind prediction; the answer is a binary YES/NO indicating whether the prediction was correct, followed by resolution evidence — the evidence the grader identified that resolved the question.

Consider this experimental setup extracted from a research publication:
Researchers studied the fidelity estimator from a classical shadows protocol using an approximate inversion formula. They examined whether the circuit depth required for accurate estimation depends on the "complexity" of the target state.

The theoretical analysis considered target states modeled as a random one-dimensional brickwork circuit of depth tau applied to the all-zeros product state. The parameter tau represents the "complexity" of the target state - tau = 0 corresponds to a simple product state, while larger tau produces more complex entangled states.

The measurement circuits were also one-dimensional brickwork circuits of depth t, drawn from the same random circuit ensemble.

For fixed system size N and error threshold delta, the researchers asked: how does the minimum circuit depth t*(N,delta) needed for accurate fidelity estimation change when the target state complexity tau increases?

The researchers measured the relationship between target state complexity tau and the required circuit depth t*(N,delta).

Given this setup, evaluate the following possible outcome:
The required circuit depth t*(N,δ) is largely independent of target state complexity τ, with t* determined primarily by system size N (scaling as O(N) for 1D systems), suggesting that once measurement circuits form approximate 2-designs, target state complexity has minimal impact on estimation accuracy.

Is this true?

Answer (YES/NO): NO